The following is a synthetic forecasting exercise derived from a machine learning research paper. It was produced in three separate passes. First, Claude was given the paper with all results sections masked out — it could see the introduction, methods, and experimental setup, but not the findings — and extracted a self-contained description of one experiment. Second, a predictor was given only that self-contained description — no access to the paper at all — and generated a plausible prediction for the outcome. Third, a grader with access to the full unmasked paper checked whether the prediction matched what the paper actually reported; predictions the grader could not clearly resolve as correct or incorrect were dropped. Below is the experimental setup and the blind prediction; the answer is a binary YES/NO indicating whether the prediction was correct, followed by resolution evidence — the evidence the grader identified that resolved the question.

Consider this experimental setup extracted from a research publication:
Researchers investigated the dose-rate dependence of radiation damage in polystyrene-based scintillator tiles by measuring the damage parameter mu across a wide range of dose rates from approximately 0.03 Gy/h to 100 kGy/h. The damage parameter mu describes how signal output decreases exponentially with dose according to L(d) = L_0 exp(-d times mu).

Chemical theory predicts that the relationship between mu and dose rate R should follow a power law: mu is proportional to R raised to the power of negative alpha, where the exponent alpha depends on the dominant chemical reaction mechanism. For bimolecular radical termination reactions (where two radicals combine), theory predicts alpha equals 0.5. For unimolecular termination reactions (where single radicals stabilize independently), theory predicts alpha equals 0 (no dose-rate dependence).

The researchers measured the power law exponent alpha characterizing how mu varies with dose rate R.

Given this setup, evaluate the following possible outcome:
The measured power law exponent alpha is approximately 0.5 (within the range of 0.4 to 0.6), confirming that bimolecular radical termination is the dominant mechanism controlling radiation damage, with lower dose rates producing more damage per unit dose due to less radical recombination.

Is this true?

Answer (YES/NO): NO